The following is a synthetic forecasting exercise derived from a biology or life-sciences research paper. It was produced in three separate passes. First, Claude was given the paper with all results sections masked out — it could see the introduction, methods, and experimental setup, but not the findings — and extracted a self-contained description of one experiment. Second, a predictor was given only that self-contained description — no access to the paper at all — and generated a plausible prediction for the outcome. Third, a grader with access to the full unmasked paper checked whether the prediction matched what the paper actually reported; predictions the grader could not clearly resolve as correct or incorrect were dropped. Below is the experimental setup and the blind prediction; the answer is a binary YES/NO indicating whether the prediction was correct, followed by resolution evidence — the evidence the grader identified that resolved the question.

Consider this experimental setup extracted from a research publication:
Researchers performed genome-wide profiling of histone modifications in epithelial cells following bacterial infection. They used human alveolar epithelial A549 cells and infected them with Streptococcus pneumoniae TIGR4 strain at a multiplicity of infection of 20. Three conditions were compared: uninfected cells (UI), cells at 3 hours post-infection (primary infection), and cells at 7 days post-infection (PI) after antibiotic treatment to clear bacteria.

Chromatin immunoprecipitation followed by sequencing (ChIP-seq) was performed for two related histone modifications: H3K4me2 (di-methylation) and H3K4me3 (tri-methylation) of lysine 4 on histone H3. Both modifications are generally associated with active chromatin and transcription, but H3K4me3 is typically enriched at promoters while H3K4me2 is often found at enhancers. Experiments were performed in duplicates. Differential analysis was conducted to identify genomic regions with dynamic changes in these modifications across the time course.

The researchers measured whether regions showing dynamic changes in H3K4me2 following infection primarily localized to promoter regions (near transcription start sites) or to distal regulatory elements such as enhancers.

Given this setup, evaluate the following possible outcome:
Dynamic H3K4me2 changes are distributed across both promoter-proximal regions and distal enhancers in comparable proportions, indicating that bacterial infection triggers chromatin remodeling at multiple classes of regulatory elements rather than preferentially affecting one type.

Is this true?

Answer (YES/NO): NO